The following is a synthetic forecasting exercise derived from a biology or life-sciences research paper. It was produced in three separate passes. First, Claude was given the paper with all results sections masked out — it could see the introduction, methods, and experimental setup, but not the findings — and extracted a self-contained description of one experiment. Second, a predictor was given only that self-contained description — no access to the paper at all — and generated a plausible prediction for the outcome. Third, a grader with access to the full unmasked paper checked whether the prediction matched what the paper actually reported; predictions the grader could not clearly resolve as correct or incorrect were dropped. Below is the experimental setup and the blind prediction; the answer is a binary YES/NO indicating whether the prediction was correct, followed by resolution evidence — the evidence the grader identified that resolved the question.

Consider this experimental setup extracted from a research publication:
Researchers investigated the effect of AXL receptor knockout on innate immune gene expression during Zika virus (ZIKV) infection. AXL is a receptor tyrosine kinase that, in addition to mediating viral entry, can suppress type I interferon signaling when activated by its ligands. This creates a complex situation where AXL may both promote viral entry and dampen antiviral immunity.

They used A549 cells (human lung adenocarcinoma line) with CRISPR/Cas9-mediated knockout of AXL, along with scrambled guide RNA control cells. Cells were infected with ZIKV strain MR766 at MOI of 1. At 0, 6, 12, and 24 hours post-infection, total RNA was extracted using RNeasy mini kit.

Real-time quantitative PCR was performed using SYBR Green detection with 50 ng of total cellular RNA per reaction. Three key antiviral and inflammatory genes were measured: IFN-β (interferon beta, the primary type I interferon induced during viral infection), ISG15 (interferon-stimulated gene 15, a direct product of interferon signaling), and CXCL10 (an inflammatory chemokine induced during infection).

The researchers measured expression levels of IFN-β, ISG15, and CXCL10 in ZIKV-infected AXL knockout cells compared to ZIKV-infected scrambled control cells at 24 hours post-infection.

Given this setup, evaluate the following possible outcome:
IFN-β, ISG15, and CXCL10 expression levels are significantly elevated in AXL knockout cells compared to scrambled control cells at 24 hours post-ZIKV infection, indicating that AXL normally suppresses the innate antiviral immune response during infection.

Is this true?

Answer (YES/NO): NO